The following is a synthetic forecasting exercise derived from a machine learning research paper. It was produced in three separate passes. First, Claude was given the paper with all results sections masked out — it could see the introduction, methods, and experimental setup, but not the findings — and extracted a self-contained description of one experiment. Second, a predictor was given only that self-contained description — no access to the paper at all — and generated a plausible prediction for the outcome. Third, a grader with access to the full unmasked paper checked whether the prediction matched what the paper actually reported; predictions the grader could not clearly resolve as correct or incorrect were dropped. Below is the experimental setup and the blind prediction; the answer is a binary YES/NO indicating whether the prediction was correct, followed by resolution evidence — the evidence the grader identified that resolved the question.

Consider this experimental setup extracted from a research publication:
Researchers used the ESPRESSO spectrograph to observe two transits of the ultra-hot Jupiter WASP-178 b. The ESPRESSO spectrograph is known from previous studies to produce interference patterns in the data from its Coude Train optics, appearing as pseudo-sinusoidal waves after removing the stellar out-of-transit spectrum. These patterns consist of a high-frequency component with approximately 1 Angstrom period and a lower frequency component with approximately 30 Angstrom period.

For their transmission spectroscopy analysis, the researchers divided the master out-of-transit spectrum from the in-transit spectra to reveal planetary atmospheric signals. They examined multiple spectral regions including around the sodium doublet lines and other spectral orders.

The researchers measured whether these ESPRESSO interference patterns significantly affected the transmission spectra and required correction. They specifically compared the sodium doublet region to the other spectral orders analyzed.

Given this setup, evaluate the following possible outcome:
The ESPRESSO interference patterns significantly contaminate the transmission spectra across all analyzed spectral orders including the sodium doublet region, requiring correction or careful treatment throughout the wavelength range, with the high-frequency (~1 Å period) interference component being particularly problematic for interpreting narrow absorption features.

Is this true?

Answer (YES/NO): NO